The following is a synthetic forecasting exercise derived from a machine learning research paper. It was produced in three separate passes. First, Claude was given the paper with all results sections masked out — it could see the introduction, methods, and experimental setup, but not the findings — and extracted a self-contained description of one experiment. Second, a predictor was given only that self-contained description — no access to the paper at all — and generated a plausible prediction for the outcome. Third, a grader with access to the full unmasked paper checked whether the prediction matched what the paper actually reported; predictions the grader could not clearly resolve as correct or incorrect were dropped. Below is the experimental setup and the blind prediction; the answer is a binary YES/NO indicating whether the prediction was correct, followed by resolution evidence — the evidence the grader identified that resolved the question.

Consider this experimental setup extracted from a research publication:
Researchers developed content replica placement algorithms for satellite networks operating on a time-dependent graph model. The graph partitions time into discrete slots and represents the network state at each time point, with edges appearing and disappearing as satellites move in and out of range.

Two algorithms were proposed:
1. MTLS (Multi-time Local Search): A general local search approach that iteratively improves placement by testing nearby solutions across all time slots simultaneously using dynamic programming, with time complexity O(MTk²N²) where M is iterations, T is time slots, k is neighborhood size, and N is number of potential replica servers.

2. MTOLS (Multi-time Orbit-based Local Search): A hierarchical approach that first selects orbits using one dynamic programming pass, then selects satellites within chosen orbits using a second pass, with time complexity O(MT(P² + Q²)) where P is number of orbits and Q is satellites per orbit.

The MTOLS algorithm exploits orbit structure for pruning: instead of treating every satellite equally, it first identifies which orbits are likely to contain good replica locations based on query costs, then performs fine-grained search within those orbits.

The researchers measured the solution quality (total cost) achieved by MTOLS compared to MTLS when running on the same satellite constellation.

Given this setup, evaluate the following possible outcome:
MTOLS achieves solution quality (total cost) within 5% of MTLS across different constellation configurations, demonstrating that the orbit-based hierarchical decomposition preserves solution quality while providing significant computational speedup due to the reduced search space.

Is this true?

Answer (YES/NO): NO